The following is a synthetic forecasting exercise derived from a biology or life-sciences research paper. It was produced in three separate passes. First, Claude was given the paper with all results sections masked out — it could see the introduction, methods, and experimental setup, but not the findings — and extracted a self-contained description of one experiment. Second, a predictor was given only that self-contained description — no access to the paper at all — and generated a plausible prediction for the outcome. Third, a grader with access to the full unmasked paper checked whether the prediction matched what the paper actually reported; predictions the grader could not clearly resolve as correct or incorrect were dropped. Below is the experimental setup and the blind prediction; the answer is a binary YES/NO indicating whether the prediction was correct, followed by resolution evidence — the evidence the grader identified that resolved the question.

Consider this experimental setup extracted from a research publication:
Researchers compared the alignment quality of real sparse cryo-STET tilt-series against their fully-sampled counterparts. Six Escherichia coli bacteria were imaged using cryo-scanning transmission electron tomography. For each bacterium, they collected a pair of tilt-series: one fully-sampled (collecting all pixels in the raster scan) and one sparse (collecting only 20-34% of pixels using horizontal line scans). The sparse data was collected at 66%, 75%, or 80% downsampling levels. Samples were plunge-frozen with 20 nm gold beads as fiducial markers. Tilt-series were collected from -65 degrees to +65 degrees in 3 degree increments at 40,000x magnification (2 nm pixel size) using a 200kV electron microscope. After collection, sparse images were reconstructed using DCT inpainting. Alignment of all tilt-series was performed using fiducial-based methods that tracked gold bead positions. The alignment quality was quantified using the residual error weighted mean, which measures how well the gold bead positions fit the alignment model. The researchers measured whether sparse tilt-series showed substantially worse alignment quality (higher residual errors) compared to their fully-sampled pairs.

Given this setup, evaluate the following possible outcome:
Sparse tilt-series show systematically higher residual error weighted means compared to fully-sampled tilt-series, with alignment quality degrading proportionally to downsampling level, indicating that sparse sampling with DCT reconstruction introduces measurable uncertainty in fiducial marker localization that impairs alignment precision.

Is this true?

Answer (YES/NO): NO